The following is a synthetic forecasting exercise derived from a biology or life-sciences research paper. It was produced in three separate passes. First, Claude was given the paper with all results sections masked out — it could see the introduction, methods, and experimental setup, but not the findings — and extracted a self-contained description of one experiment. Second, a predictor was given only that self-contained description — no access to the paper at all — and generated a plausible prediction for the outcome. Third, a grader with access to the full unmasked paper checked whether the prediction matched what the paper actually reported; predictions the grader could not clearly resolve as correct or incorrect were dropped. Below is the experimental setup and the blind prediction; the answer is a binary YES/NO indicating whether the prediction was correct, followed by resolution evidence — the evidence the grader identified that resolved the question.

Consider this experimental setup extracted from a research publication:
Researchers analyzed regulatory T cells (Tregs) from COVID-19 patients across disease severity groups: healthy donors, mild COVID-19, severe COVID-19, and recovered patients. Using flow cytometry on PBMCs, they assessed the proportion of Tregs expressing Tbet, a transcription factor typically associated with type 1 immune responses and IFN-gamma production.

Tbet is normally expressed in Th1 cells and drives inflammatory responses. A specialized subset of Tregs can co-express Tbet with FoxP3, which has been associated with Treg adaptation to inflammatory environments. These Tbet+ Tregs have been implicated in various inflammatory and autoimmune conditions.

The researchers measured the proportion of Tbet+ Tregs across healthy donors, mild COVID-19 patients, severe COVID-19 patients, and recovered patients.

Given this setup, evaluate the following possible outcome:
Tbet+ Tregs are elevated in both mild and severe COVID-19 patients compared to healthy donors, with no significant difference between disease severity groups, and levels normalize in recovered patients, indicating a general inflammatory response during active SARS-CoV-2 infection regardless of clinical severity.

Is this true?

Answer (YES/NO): NO